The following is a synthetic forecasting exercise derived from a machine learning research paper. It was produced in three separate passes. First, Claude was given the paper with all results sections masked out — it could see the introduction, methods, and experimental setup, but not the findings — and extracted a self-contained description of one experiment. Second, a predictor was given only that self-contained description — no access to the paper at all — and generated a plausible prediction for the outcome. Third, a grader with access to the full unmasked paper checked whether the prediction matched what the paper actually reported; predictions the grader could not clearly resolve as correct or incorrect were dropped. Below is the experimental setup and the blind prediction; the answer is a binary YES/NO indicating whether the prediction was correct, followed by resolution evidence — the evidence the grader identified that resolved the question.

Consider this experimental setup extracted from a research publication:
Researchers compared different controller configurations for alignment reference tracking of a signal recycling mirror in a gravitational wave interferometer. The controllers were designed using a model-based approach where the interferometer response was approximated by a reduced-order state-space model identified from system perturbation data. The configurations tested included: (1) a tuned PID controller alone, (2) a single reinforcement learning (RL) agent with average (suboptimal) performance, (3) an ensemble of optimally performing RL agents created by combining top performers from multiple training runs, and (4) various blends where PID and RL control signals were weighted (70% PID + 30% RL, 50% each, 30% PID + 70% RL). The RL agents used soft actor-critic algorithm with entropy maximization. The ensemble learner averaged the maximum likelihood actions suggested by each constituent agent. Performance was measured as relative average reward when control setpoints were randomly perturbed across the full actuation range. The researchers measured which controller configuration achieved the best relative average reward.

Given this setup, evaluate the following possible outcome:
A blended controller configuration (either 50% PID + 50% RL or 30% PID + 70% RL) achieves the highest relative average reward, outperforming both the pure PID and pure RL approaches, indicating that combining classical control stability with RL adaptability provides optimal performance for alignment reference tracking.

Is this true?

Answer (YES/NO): NO